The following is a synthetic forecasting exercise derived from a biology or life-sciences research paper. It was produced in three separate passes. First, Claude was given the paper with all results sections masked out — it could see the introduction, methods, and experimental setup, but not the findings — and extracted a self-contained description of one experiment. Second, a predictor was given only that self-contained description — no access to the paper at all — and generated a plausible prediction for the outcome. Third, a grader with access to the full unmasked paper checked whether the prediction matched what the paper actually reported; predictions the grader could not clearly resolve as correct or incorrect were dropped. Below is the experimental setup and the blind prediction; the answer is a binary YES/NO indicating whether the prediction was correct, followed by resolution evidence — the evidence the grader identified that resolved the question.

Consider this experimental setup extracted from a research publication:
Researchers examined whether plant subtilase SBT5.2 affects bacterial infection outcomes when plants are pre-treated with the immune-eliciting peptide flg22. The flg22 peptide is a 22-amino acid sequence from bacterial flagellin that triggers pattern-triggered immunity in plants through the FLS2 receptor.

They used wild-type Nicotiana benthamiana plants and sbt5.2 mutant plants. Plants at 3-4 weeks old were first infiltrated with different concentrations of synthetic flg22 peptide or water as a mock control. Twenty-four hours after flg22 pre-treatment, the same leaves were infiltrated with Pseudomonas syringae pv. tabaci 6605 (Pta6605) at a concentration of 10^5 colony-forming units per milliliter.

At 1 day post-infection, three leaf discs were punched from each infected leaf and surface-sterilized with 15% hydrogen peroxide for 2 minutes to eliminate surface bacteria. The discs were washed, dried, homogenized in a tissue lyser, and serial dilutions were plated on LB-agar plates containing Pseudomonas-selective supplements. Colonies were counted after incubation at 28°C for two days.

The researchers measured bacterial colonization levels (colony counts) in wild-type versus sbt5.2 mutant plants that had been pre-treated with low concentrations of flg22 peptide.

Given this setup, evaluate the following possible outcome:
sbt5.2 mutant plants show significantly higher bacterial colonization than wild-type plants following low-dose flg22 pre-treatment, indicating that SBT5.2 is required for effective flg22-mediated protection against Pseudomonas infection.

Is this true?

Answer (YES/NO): NO